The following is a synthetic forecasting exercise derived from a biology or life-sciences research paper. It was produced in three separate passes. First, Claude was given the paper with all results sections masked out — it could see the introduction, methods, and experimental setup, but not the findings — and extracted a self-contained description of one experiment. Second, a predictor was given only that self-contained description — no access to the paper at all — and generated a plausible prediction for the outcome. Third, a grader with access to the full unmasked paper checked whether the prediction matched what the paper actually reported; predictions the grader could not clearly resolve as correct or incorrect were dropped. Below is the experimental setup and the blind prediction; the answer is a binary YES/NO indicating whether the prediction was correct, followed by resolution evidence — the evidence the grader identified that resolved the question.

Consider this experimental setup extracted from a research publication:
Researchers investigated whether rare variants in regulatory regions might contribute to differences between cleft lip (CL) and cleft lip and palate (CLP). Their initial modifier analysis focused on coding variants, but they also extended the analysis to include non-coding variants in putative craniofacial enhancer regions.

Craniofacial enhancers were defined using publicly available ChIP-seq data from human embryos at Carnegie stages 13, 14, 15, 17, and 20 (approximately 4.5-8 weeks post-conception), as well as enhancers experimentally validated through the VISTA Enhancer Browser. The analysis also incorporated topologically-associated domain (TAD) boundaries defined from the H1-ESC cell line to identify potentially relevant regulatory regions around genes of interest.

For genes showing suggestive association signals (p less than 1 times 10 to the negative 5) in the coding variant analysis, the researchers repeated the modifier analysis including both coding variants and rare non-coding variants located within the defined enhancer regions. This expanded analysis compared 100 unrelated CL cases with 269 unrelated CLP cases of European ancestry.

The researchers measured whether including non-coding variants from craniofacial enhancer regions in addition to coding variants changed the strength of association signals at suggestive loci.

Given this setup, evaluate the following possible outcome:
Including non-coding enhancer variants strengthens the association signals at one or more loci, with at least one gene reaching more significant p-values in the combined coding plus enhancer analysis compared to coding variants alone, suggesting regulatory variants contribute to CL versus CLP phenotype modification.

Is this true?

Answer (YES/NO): YES